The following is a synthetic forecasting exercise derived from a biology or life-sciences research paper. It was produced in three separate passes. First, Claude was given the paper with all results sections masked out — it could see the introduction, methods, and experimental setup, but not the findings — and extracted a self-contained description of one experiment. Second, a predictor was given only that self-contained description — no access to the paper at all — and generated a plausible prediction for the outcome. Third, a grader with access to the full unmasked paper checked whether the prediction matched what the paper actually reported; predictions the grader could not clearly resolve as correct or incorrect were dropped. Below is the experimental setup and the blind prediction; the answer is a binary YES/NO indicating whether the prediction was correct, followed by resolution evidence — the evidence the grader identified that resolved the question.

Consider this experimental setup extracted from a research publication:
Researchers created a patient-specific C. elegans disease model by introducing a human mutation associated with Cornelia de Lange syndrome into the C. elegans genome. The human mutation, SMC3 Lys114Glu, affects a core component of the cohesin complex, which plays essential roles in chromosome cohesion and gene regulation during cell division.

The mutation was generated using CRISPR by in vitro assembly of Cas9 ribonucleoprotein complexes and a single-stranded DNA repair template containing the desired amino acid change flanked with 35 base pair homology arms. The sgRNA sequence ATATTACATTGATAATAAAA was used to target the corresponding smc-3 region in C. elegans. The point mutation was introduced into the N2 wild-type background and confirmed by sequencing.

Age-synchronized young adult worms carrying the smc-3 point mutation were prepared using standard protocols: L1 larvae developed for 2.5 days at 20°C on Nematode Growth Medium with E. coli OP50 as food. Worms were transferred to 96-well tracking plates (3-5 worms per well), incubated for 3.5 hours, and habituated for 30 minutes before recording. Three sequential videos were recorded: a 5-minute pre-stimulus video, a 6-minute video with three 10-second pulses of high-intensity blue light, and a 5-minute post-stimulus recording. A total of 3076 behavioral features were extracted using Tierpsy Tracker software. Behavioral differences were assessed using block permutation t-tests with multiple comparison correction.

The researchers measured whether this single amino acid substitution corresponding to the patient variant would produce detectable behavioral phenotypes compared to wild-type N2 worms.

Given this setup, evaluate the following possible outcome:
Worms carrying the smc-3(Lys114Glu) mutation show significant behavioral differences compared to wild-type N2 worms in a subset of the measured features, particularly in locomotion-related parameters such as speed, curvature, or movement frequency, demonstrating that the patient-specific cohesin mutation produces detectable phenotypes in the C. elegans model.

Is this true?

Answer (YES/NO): YES